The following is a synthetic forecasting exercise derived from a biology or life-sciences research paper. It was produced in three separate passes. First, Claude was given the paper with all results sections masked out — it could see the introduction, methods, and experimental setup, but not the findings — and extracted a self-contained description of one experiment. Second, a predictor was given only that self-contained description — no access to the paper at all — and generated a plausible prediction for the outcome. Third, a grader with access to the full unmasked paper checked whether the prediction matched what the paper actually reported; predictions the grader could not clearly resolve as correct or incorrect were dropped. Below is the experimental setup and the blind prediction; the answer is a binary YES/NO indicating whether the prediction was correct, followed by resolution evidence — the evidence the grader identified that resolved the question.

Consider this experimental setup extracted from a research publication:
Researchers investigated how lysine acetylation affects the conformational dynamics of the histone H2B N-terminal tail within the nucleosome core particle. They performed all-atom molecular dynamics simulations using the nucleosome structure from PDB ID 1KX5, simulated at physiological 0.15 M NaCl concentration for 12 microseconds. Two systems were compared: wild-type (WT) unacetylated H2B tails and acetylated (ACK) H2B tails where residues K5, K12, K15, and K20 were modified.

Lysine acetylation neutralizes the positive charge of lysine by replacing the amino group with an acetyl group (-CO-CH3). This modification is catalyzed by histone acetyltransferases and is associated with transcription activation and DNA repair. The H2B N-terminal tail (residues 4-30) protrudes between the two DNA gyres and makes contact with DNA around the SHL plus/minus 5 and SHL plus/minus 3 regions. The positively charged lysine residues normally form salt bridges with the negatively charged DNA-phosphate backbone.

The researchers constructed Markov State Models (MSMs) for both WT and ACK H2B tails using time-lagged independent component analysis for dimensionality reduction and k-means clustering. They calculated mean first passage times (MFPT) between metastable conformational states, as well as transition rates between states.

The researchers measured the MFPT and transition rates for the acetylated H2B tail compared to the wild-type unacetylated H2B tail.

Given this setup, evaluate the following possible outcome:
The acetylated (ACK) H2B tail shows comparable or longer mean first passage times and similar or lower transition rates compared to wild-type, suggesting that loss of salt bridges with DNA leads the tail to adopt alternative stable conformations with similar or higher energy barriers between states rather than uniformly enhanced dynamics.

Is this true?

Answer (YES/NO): NO